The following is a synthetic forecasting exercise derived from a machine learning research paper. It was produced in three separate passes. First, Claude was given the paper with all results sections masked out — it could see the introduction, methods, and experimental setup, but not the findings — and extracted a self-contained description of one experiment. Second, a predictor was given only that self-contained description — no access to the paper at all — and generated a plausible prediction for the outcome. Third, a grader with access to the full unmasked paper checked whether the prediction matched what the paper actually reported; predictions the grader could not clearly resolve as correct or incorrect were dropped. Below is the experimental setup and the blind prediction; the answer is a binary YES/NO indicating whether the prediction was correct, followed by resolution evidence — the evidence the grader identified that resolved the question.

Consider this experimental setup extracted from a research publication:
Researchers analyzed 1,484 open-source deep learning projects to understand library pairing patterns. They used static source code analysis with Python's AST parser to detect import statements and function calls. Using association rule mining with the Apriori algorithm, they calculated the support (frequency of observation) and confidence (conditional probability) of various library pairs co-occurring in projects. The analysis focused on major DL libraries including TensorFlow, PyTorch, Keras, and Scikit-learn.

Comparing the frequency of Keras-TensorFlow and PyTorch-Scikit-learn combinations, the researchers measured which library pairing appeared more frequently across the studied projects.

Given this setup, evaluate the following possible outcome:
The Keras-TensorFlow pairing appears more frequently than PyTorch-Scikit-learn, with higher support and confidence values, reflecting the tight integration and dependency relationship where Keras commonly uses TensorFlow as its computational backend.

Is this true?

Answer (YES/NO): NO